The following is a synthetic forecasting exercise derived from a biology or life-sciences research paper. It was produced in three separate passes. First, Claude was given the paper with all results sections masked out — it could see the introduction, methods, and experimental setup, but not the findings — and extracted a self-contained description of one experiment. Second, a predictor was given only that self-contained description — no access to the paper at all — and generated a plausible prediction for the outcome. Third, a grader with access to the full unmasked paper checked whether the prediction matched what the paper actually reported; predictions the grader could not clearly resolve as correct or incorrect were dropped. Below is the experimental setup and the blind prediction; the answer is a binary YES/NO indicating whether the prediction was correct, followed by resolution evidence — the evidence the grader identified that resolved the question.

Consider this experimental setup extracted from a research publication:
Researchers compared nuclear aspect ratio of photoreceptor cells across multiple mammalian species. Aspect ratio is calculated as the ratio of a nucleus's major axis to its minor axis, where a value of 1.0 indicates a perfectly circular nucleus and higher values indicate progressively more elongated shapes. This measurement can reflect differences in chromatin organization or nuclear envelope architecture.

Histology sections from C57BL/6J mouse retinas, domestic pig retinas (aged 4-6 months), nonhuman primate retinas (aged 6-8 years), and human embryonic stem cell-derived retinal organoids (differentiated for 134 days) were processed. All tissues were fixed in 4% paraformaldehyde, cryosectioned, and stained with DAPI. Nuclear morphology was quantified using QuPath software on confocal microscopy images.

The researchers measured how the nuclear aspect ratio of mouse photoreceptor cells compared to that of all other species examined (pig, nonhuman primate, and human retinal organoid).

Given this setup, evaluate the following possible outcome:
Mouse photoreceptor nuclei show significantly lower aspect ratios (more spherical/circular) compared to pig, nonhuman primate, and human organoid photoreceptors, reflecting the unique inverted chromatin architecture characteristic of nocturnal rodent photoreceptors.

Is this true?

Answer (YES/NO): NO